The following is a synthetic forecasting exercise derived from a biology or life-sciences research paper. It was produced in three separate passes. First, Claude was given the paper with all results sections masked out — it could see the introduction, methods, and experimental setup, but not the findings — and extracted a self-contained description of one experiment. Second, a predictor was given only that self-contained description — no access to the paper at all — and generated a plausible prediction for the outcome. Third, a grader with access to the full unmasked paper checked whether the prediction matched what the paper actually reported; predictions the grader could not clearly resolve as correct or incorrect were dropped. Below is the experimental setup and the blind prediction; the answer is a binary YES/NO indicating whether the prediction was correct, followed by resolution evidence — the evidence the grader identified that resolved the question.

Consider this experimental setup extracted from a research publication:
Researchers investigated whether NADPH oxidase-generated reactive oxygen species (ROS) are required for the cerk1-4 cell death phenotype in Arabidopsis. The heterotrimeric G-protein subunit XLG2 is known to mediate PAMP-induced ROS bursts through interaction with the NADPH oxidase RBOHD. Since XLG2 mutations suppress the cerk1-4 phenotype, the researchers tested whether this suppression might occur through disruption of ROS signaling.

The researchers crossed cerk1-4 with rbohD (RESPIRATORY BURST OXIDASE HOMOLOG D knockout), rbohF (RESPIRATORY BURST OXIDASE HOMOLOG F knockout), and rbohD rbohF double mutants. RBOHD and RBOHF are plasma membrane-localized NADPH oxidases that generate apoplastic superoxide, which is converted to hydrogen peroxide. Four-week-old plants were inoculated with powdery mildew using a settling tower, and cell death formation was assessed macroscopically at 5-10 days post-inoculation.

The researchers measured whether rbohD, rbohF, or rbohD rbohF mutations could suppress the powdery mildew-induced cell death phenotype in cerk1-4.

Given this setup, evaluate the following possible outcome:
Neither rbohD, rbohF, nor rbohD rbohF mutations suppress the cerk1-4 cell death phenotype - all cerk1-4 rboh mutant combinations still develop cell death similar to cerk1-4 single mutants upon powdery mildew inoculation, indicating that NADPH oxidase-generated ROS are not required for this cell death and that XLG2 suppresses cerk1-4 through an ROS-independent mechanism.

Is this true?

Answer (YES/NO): YES